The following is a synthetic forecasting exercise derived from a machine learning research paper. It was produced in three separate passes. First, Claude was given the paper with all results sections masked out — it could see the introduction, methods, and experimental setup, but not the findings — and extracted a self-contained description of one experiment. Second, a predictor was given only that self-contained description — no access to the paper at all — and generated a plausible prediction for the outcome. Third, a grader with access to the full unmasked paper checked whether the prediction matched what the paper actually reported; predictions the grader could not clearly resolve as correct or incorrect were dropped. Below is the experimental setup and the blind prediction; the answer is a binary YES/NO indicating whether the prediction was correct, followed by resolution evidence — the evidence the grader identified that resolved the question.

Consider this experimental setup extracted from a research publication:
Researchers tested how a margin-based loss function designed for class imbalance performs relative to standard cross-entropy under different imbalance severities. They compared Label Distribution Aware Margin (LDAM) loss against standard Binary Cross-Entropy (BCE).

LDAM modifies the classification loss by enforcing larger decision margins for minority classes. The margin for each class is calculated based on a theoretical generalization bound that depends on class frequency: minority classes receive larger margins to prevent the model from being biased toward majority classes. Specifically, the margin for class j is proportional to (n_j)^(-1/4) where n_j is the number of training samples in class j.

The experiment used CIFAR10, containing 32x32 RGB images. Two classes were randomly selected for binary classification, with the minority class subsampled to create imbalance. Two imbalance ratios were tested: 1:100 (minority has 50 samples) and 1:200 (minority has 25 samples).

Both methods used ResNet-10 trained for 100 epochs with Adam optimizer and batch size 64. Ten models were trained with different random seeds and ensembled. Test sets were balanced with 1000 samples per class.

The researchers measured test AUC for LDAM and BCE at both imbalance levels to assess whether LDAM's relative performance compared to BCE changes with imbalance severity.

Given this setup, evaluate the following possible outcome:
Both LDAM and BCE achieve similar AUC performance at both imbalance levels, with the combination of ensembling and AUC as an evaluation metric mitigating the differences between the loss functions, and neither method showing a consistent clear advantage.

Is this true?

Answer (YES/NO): NO